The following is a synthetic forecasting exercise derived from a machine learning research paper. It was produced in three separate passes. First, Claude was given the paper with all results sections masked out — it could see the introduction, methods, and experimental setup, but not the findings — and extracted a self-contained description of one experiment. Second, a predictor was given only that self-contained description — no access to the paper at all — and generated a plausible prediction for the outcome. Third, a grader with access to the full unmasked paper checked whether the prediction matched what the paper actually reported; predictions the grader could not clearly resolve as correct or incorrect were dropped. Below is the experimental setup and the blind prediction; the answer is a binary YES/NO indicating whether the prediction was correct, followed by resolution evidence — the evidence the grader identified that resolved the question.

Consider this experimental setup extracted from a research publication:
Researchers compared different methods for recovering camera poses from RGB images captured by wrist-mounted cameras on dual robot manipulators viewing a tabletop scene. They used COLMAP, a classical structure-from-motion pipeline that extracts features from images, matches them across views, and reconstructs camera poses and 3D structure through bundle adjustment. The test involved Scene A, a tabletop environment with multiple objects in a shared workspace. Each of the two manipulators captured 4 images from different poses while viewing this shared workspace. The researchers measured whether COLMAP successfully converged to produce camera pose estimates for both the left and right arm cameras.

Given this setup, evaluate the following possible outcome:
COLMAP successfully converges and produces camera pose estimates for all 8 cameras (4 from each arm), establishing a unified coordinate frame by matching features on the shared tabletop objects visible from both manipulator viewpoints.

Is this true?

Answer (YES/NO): NO